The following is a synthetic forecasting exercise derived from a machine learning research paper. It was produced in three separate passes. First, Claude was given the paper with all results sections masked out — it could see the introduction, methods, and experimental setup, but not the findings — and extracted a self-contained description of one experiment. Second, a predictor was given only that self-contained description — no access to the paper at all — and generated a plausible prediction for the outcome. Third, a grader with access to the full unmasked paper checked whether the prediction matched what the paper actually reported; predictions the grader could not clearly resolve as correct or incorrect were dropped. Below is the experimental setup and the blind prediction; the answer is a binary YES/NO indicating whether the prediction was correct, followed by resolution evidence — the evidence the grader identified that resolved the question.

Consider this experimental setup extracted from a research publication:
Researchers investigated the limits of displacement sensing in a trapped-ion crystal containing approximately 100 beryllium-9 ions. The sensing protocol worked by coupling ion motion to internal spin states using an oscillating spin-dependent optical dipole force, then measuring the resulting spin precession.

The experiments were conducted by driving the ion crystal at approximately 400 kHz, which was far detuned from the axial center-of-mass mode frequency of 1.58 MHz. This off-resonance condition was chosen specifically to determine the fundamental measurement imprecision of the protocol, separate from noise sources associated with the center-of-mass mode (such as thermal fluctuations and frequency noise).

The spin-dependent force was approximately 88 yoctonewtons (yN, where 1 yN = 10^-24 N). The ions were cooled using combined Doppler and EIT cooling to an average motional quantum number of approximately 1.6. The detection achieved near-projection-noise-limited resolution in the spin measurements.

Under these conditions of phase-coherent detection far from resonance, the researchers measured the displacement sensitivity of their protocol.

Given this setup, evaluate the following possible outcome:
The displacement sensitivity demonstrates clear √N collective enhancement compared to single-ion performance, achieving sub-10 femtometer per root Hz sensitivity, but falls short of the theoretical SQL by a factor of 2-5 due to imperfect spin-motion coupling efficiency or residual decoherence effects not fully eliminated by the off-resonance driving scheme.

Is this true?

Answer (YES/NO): NO